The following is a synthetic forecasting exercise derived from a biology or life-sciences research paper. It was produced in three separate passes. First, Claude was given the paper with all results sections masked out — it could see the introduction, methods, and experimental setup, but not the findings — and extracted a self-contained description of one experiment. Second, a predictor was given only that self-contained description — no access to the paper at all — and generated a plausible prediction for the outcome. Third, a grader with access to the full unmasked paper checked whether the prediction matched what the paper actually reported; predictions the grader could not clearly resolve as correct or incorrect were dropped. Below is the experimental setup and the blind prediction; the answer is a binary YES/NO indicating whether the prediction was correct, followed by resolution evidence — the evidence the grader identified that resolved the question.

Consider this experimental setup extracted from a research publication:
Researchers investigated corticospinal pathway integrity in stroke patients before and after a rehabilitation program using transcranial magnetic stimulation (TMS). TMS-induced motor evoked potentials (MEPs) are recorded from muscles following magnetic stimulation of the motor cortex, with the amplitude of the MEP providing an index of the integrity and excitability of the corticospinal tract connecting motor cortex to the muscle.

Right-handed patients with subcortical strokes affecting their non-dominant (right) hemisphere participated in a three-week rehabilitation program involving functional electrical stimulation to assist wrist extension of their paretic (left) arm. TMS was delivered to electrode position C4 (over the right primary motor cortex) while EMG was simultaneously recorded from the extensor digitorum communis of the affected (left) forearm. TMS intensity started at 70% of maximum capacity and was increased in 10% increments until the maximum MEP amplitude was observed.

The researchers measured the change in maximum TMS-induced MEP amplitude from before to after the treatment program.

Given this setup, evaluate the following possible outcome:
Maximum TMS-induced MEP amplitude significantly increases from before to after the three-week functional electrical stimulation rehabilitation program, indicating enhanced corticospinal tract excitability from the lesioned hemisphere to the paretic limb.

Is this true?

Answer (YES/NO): NO